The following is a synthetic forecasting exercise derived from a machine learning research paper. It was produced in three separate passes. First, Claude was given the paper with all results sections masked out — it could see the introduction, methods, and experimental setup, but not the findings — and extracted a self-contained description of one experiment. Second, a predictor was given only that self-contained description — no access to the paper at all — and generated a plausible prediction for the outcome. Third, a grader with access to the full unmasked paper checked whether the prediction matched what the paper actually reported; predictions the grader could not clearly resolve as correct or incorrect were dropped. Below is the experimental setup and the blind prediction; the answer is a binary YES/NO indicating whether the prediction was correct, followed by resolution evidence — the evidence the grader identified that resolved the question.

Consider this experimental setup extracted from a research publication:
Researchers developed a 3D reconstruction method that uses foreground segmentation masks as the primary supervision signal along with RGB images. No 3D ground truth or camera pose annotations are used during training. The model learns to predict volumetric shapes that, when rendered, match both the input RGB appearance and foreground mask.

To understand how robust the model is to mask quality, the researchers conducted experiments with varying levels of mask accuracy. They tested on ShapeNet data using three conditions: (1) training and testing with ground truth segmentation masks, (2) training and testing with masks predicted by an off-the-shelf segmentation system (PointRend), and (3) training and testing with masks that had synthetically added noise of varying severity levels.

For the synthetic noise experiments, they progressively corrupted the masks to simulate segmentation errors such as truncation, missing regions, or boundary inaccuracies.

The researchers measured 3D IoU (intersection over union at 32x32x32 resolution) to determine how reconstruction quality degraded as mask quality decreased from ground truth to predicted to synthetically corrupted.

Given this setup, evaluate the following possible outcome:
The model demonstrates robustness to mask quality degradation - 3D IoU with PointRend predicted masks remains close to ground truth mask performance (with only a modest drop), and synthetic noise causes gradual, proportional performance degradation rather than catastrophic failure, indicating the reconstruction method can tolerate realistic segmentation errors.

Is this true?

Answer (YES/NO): YES